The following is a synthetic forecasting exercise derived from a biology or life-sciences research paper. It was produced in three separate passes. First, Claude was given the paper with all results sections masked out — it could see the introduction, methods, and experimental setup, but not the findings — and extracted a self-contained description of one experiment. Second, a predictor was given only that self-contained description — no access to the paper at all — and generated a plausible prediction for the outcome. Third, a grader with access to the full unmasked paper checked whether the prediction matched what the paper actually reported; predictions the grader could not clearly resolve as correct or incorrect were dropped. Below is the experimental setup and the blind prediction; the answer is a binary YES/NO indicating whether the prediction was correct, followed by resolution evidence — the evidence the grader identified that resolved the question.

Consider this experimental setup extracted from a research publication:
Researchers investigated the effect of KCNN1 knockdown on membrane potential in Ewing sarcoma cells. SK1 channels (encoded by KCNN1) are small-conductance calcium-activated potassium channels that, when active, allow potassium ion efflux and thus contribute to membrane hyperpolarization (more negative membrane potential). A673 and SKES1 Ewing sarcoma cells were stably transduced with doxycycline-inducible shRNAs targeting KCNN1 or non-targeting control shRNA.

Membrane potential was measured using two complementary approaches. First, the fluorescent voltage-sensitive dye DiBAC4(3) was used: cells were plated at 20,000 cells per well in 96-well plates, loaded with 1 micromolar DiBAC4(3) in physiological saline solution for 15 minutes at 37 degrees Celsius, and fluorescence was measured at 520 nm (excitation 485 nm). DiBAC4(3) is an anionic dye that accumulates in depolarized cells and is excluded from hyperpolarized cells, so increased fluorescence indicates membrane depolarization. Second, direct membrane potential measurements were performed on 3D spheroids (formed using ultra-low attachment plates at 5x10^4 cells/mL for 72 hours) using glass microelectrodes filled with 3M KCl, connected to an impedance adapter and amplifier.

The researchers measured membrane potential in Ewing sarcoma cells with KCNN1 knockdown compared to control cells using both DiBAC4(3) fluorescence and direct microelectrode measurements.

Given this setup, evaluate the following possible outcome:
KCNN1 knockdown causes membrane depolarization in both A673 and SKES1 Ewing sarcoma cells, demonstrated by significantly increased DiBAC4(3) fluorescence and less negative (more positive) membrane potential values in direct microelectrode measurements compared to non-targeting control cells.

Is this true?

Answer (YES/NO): NO